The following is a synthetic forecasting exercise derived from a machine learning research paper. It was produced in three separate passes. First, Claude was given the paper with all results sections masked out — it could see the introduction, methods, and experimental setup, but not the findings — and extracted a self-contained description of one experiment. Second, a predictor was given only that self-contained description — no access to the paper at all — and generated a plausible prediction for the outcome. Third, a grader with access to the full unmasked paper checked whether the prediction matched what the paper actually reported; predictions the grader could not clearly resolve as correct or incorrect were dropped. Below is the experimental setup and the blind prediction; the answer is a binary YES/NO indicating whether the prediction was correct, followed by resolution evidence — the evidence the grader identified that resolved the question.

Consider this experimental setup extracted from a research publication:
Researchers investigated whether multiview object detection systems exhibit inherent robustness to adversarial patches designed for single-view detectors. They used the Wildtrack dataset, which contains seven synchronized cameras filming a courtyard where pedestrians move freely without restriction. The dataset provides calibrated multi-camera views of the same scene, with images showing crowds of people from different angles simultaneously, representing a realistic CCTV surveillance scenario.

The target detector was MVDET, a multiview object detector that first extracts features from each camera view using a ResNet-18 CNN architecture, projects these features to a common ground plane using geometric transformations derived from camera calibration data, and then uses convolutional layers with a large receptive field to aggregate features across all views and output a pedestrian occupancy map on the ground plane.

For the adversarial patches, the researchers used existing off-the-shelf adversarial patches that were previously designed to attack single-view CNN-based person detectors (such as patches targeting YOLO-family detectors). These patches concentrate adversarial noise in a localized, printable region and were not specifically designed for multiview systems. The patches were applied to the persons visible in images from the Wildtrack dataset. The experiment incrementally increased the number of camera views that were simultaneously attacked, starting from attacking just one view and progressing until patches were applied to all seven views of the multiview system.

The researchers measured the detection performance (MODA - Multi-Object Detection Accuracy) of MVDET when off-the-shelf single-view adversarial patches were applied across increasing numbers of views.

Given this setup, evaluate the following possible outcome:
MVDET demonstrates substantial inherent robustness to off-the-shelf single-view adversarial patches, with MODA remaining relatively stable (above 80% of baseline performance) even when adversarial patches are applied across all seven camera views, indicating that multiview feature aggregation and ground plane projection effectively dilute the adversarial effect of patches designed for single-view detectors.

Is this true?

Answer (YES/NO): NO